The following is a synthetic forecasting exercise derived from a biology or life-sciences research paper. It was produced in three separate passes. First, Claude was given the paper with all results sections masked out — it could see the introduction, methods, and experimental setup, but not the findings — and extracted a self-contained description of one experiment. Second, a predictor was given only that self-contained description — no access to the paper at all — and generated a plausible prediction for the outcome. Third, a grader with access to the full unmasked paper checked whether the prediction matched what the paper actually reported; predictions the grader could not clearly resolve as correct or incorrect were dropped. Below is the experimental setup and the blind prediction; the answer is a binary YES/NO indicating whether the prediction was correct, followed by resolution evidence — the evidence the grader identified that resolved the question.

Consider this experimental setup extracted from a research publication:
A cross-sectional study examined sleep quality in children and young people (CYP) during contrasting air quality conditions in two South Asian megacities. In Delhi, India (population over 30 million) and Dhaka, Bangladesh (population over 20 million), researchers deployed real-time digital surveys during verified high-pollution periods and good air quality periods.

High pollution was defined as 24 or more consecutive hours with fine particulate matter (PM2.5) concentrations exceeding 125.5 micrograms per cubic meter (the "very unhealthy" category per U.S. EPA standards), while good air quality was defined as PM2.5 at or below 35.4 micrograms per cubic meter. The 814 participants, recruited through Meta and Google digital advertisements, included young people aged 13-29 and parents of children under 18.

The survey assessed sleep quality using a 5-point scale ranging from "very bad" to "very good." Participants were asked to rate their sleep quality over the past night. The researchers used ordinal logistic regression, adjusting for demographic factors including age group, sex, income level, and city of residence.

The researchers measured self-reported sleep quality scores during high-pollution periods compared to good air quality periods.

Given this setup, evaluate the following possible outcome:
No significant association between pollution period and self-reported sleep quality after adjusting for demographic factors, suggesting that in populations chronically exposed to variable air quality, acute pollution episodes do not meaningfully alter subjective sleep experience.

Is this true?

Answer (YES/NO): YES